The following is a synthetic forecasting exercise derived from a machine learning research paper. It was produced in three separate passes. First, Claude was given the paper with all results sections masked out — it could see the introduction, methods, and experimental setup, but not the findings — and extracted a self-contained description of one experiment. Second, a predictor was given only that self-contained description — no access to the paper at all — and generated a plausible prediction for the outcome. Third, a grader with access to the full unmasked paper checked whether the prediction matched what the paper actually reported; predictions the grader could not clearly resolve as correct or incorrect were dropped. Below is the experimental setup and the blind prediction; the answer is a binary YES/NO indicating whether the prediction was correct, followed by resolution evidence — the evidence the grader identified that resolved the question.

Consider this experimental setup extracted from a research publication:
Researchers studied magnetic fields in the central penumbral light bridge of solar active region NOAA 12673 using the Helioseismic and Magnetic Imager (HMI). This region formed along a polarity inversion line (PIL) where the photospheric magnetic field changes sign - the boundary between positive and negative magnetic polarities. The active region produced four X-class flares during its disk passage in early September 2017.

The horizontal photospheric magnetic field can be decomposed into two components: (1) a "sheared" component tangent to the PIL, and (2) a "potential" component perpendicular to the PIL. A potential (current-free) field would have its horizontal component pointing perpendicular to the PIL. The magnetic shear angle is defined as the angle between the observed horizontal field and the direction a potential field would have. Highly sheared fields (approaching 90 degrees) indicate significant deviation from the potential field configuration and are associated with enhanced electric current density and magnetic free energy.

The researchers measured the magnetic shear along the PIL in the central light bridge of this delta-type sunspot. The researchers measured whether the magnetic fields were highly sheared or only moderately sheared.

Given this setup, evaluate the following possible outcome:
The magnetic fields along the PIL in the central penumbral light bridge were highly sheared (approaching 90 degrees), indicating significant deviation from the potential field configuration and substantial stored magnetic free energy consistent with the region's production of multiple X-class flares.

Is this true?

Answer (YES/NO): YES